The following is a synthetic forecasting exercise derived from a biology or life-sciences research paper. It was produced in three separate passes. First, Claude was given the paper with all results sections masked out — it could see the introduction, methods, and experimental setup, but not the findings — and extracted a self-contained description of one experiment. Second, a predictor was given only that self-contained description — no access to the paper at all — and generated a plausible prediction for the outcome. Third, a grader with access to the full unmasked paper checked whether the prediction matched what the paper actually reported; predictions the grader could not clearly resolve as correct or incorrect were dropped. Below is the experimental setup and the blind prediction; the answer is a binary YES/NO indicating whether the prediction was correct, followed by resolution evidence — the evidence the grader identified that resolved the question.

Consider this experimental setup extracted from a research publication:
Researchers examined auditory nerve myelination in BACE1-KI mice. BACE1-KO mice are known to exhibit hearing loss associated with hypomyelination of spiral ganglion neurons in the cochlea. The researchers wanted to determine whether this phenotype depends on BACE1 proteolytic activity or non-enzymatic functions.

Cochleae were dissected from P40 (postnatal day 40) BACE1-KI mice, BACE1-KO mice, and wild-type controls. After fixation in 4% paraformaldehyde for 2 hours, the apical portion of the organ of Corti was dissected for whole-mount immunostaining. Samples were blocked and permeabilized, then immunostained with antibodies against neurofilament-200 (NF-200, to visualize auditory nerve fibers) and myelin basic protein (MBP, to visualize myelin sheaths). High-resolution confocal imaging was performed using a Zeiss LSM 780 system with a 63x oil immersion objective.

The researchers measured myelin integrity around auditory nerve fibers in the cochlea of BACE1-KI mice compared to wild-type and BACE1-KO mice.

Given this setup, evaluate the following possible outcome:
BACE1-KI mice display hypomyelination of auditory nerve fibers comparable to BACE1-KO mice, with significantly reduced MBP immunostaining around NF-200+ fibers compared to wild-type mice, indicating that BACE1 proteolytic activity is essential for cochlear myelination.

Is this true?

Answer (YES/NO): YES